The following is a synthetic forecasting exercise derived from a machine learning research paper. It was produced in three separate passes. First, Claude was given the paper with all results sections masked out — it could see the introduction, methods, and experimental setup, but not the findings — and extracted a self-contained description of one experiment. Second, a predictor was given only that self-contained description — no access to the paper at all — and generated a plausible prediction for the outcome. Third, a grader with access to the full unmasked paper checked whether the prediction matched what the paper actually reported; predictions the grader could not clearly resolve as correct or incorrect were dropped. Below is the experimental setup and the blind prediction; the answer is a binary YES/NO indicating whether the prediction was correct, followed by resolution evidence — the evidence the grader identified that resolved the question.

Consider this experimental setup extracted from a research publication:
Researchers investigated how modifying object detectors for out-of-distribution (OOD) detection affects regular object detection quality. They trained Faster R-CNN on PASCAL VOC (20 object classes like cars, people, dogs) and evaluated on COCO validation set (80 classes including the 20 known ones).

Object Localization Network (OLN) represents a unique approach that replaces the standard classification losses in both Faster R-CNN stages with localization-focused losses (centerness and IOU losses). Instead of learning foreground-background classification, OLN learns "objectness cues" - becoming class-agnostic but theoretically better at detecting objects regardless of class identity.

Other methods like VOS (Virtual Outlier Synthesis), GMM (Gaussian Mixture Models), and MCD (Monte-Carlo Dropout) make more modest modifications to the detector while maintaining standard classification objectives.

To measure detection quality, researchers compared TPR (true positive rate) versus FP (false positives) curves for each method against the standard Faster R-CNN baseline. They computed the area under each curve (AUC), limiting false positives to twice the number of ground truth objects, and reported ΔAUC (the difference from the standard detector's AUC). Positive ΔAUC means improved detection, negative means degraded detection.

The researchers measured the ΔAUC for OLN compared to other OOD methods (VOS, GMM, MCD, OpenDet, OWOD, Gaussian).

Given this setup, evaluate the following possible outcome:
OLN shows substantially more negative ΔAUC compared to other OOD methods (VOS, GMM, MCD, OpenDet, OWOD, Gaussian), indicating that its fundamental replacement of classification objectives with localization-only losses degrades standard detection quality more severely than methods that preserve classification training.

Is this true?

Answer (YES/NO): YES